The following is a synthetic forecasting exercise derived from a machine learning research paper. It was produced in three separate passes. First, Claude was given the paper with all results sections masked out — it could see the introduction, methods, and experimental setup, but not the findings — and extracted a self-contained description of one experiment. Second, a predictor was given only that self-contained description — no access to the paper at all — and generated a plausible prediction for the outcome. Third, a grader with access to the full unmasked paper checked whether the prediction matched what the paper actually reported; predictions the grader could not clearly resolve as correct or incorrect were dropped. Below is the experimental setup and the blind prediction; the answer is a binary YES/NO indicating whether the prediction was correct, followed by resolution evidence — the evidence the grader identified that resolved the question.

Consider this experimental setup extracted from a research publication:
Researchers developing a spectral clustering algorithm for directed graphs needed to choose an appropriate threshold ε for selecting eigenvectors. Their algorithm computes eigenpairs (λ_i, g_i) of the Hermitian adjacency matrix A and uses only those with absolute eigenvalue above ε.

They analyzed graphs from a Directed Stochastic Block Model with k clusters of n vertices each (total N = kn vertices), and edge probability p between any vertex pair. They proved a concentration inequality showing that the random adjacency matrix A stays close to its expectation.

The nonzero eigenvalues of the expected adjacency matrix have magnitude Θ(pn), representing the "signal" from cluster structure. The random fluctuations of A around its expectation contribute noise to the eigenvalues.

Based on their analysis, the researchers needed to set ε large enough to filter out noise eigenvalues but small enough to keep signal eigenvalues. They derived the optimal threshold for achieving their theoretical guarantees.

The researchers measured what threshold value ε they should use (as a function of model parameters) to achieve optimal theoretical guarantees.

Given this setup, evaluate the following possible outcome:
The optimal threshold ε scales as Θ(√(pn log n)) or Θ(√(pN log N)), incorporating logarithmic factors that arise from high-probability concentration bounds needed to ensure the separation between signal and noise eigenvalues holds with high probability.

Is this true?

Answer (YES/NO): YES